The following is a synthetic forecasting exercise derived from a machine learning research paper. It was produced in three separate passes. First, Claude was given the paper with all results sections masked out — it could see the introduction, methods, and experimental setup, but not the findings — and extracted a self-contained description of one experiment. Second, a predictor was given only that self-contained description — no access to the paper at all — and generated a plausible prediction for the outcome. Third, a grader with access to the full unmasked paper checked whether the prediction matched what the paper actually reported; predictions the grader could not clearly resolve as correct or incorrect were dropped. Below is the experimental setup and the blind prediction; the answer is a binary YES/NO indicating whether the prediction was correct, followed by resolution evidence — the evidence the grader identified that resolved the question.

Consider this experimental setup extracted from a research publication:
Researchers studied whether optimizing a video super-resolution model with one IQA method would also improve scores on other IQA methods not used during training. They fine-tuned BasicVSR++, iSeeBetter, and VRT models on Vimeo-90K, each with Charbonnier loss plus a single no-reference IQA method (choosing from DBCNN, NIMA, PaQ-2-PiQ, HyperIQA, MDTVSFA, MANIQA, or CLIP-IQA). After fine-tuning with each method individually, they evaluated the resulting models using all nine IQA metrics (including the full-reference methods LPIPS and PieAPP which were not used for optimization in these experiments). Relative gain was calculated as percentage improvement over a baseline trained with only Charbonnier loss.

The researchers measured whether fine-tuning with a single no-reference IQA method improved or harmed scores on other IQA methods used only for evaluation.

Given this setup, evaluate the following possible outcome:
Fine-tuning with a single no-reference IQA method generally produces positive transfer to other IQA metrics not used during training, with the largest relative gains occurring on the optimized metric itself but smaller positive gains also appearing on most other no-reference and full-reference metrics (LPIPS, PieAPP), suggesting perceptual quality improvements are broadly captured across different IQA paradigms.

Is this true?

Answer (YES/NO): NO